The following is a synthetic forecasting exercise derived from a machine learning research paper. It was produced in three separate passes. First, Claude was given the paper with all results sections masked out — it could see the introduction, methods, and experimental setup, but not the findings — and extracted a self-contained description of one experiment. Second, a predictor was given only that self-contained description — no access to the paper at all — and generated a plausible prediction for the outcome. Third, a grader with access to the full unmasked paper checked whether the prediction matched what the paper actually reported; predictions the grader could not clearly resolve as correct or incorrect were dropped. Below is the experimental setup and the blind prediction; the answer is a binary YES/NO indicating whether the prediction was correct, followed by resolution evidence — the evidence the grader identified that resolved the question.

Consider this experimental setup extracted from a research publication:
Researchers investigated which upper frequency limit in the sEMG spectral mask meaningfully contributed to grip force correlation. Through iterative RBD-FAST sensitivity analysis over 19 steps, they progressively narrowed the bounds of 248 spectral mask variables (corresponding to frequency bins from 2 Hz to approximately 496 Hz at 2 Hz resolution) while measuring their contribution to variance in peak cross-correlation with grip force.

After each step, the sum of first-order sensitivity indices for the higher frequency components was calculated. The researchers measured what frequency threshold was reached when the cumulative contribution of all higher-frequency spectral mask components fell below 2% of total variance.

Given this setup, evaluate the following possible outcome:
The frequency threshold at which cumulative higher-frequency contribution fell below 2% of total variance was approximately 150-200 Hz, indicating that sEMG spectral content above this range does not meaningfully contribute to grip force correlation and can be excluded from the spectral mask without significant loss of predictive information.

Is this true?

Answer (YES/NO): NO